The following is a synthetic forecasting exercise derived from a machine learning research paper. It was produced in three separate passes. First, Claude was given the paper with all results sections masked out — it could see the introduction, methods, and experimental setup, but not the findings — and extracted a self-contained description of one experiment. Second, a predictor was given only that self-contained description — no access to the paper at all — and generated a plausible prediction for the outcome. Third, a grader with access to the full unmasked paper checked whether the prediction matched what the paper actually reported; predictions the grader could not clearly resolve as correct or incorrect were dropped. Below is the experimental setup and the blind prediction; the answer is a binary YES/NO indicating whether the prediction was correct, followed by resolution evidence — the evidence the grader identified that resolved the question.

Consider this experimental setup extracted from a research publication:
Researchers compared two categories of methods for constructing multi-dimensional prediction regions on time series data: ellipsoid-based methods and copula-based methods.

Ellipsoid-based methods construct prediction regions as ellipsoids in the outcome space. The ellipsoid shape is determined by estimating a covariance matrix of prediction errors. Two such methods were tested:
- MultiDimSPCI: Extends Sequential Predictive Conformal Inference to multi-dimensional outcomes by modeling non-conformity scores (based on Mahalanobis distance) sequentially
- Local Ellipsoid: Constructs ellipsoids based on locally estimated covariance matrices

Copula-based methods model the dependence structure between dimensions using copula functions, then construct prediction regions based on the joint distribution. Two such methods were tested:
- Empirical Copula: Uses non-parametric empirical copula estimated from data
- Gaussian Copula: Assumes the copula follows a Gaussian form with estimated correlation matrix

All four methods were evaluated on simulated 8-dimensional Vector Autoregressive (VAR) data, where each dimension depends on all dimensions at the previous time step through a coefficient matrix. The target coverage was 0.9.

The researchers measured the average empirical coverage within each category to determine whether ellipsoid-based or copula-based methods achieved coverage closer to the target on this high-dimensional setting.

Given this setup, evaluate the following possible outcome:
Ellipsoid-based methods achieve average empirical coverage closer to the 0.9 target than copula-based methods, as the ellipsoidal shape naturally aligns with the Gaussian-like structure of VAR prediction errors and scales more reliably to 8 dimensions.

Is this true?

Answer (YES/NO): YES